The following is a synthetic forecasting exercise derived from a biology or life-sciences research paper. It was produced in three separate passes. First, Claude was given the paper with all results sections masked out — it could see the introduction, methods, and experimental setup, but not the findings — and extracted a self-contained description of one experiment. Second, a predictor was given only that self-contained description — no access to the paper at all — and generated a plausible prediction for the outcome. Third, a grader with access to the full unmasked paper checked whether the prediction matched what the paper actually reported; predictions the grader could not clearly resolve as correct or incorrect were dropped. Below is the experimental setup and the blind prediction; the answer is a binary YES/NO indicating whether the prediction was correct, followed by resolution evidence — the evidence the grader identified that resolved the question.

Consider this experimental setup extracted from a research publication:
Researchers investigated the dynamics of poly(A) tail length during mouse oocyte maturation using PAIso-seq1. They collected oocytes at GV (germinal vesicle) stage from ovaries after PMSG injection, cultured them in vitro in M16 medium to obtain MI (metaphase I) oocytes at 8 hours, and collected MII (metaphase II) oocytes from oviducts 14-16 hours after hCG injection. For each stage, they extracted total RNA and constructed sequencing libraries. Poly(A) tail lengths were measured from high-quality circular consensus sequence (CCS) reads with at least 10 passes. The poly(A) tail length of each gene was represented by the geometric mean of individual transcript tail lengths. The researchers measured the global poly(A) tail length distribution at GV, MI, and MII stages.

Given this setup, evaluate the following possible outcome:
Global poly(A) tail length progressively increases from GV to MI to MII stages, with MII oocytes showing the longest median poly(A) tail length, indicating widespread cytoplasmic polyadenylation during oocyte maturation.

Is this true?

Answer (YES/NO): NO